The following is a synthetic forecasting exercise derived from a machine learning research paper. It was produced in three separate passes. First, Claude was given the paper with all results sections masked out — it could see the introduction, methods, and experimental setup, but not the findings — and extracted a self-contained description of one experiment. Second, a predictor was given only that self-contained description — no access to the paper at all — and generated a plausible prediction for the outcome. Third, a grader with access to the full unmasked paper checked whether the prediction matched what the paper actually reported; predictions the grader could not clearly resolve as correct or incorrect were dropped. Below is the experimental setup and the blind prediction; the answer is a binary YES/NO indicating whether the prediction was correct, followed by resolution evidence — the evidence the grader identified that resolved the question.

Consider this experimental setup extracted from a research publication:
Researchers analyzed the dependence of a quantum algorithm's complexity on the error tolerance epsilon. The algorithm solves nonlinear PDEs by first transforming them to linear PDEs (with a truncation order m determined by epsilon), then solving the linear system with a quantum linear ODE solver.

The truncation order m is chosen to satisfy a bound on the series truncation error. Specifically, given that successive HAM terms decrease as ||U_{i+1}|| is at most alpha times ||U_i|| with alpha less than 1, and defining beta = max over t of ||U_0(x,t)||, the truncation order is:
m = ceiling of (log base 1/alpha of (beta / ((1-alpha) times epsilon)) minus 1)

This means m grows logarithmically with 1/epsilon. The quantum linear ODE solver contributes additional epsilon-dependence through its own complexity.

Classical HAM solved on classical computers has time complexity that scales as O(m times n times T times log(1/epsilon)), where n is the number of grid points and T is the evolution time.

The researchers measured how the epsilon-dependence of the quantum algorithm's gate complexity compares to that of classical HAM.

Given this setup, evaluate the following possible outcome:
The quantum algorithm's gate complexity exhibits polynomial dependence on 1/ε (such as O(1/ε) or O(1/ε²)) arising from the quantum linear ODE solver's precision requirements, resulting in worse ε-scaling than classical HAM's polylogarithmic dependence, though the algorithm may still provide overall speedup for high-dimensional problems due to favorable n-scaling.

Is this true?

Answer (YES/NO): NO